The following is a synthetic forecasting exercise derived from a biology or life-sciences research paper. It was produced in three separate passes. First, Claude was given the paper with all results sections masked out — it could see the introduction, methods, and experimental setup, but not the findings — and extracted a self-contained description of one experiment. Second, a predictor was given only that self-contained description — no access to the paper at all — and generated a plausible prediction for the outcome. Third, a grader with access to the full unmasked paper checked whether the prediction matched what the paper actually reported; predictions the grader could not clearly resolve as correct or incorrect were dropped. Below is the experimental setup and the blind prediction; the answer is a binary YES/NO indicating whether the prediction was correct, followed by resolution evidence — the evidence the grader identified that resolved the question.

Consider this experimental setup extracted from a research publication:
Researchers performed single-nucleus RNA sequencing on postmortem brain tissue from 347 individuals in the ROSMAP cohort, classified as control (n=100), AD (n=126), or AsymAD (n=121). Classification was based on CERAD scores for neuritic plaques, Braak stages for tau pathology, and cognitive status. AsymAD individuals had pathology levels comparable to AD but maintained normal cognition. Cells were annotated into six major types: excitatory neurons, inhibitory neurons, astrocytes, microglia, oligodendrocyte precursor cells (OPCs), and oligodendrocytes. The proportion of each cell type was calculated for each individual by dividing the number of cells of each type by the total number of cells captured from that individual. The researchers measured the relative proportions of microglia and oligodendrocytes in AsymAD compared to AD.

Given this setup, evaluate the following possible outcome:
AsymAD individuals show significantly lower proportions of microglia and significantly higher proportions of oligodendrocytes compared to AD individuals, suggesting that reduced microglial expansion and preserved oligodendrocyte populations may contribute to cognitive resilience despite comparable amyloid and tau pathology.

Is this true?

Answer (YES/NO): NO